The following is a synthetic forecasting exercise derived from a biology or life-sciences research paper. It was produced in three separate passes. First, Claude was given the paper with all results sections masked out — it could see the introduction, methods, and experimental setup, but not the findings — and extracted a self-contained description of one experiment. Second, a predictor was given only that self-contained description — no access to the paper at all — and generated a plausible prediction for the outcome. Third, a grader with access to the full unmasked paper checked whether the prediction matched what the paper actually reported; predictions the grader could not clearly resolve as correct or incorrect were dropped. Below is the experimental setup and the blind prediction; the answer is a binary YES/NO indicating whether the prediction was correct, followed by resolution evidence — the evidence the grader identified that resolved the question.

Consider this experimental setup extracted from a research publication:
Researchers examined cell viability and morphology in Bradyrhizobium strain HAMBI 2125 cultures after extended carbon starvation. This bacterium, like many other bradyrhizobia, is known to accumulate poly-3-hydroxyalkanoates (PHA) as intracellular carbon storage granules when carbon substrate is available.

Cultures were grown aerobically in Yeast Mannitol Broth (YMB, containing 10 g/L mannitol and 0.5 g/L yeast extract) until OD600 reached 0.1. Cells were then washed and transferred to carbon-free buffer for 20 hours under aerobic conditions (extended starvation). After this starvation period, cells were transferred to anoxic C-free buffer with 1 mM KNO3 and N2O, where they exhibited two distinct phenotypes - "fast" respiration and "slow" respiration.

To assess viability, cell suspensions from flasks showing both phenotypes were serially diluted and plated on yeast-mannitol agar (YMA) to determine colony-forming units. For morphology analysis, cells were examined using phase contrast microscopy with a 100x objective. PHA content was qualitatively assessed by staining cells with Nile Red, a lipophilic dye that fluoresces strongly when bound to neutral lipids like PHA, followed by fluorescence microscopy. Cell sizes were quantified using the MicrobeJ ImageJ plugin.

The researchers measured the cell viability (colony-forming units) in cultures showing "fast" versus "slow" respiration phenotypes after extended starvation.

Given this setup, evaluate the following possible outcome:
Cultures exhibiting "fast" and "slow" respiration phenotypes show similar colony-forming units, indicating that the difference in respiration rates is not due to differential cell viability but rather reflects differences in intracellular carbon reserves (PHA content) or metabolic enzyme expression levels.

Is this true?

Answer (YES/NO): NO